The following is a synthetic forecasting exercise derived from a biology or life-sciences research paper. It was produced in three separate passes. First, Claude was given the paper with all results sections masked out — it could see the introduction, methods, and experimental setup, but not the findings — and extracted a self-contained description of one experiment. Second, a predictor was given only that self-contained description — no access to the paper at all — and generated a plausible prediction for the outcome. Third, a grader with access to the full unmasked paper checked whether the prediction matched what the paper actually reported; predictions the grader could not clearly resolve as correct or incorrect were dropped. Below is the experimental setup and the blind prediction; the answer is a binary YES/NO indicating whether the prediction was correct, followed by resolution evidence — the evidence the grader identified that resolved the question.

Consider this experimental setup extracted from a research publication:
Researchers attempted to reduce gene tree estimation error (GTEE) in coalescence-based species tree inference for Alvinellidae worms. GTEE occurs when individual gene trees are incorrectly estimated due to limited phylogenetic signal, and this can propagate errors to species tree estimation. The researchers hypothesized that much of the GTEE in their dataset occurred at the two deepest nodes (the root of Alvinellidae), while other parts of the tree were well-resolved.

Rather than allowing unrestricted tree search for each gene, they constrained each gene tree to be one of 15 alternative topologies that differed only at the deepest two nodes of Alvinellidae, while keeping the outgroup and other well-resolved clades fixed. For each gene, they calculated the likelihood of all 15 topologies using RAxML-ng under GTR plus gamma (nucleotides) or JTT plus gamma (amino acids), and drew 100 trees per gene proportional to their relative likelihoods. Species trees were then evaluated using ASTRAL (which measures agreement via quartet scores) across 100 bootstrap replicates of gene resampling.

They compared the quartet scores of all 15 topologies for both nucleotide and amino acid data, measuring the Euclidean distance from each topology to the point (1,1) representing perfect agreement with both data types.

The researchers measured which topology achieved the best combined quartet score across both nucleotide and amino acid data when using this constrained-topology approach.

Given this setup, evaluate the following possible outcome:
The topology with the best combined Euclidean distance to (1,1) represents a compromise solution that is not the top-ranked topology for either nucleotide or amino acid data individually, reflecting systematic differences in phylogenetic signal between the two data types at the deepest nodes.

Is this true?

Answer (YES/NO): NO